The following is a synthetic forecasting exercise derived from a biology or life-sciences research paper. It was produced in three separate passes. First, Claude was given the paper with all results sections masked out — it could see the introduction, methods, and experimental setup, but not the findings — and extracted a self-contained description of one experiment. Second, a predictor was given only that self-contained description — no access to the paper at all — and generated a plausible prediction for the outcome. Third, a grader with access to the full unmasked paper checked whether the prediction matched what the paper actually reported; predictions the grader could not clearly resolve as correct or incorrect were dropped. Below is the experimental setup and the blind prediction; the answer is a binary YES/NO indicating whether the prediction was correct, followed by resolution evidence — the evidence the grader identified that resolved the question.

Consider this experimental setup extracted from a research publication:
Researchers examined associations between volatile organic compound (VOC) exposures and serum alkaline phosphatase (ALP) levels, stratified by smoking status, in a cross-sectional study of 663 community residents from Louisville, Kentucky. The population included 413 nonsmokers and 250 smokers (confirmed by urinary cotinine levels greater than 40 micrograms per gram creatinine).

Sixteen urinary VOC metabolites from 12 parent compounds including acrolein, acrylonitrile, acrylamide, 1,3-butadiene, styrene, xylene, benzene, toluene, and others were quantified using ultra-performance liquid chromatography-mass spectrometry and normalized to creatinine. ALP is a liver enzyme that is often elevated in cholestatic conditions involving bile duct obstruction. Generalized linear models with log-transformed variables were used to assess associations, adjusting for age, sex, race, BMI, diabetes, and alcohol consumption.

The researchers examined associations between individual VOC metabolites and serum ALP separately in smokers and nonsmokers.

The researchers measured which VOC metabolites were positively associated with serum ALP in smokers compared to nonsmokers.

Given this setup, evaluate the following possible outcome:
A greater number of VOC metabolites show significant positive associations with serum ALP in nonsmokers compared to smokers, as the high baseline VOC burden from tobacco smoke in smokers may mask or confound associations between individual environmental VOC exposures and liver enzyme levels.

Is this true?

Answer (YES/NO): NO